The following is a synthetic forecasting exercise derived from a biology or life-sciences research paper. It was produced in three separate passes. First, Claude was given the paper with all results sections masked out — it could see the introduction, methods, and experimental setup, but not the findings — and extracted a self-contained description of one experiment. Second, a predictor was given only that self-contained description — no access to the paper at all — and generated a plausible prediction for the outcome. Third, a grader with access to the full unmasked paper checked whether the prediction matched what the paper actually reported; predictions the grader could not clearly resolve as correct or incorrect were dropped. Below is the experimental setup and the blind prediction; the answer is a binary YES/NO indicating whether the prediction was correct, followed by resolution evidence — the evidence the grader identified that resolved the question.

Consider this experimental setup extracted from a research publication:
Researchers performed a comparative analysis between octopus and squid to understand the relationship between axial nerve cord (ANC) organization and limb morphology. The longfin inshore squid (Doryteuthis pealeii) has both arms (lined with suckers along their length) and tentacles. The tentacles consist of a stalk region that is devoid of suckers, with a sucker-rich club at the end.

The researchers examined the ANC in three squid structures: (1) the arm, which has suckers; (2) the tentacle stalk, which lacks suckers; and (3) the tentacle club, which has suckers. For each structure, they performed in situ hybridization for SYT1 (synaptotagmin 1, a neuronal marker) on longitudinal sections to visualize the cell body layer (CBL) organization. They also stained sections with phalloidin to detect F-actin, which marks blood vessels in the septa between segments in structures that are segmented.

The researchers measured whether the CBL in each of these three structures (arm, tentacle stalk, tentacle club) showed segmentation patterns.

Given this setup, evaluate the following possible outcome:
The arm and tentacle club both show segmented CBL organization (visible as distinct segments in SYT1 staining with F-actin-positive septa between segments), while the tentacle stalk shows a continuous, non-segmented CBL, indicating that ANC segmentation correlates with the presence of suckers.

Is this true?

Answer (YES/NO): YES